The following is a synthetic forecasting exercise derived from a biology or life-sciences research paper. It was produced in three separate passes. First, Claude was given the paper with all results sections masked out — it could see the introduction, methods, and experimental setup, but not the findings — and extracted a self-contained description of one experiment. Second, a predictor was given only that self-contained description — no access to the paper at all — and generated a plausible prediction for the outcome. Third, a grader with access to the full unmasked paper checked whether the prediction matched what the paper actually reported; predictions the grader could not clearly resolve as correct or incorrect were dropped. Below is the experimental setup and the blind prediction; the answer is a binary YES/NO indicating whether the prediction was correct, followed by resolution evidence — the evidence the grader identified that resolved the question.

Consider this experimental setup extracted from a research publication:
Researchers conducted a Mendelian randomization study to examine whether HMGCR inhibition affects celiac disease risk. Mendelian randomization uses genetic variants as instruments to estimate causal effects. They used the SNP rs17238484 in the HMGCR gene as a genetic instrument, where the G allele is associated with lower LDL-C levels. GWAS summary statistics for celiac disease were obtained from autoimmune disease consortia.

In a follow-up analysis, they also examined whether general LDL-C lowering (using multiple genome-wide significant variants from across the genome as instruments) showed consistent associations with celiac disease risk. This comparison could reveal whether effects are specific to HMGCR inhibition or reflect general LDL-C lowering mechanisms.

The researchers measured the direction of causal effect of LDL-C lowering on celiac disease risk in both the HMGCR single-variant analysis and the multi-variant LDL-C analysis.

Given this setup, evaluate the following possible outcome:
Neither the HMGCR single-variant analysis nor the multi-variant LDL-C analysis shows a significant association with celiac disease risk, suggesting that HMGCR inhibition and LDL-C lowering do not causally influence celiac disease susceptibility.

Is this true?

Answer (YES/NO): NO